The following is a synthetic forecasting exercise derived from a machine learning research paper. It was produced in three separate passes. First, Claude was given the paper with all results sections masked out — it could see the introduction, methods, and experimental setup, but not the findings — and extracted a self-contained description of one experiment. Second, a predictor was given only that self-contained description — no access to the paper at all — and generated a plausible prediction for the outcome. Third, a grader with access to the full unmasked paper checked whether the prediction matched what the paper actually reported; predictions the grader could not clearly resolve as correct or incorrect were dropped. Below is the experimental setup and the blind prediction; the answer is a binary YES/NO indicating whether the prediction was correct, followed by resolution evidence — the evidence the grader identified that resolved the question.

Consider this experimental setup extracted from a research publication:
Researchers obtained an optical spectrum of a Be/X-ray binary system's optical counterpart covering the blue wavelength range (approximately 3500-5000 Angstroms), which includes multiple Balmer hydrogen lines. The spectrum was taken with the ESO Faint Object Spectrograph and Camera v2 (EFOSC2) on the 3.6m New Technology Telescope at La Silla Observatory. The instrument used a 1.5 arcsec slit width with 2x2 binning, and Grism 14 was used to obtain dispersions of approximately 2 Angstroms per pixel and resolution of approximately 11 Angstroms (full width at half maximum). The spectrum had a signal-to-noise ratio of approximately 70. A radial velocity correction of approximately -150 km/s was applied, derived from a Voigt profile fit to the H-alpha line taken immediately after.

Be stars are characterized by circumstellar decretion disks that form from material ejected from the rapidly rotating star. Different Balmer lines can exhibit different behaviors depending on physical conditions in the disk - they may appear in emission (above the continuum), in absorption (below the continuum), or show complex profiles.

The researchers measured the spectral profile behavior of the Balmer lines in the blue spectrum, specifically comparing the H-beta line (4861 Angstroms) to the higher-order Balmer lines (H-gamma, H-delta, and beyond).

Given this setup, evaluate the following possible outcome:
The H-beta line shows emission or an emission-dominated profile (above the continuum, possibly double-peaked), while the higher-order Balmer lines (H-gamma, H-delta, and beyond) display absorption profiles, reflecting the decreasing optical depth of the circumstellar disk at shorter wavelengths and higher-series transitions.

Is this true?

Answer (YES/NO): YES